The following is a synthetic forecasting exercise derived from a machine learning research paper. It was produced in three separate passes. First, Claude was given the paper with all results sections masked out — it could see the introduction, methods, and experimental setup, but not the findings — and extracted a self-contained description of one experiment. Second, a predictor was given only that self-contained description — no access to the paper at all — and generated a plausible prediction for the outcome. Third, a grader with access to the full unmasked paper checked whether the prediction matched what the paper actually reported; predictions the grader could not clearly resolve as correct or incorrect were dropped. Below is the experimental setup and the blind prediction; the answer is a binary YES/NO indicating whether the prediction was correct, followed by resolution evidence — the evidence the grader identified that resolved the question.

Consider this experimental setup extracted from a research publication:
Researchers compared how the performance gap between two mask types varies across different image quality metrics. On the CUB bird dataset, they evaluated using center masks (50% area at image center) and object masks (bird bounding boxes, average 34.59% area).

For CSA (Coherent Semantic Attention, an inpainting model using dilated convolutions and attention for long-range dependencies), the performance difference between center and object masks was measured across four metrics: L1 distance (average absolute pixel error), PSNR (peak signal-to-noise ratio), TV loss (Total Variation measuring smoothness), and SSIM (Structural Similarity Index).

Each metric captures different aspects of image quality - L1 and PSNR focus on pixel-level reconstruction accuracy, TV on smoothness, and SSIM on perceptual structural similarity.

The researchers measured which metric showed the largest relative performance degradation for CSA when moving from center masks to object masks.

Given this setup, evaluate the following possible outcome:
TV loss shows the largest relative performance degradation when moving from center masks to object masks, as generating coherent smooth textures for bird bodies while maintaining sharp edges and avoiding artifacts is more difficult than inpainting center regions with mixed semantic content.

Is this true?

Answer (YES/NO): NO